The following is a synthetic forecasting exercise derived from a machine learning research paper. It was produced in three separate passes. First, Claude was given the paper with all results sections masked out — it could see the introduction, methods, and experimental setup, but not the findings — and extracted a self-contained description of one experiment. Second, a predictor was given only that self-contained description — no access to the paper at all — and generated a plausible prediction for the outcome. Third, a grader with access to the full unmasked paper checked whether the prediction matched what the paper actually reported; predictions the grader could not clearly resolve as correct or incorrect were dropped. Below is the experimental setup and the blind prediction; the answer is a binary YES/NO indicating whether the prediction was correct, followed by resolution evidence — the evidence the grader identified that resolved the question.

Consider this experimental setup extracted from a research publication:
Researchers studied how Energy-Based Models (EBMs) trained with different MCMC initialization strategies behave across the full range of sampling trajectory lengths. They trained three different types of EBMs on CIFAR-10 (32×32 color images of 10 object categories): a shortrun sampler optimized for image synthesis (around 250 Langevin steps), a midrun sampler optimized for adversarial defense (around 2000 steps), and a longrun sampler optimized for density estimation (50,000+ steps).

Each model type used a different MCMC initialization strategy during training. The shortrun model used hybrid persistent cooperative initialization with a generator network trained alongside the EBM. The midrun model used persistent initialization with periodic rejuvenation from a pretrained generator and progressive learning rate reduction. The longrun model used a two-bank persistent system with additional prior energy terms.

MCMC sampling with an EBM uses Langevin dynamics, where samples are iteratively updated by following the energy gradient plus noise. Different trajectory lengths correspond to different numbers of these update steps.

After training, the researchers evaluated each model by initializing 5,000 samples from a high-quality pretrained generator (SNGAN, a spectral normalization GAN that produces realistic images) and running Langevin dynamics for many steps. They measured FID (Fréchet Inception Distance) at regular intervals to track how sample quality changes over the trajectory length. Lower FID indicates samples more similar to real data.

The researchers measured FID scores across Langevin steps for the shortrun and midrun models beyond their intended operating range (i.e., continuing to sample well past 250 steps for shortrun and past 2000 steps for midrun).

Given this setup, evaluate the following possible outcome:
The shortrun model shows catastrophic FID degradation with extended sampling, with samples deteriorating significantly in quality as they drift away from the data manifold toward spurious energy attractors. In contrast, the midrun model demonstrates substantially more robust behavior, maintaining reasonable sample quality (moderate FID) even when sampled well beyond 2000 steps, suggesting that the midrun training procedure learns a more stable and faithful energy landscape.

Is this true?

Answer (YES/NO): NO